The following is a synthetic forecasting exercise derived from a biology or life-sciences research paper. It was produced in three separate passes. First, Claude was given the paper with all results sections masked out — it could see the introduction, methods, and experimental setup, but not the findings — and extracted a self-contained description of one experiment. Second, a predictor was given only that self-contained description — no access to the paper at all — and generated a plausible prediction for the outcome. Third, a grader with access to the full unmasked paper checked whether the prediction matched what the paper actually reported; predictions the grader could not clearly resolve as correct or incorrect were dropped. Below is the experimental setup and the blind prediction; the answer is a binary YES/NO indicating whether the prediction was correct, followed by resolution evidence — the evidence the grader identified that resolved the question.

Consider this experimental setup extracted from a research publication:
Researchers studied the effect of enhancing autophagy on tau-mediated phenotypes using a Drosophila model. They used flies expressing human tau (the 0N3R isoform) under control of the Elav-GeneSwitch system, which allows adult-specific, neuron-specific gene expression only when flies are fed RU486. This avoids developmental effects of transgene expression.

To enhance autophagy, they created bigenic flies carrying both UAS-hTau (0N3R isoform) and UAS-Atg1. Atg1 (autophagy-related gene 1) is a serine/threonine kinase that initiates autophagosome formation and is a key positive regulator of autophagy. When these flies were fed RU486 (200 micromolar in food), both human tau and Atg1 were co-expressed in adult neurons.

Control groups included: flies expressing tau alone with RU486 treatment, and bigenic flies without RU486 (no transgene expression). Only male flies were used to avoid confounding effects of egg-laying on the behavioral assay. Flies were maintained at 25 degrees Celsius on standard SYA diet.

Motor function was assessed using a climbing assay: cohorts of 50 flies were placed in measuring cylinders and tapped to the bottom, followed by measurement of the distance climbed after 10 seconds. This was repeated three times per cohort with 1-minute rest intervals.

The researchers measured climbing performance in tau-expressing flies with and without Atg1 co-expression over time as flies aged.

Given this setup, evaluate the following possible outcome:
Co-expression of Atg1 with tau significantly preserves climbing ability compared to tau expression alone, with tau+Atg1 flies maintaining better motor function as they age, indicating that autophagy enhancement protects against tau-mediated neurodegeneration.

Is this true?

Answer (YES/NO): YES